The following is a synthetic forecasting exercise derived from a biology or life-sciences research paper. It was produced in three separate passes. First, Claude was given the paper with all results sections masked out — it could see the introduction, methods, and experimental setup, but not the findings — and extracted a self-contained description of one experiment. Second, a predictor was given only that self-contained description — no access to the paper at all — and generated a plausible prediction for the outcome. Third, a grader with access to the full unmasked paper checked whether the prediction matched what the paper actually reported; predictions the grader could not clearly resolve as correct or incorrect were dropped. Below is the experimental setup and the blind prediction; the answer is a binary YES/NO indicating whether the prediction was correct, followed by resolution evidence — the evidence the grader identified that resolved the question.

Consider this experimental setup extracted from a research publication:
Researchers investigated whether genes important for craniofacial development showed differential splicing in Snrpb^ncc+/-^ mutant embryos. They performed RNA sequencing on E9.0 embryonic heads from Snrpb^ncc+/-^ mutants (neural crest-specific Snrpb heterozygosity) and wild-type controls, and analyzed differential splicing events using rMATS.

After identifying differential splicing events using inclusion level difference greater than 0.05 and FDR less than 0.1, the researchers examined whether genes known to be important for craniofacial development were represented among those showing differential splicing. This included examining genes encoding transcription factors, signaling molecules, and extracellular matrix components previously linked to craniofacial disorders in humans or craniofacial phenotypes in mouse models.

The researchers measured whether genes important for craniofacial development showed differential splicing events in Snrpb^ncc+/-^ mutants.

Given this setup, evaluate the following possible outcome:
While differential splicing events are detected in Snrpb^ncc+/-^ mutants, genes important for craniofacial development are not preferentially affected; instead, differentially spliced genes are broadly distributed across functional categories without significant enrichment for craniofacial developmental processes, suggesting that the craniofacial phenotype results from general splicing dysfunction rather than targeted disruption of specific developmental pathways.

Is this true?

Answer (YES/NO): NO